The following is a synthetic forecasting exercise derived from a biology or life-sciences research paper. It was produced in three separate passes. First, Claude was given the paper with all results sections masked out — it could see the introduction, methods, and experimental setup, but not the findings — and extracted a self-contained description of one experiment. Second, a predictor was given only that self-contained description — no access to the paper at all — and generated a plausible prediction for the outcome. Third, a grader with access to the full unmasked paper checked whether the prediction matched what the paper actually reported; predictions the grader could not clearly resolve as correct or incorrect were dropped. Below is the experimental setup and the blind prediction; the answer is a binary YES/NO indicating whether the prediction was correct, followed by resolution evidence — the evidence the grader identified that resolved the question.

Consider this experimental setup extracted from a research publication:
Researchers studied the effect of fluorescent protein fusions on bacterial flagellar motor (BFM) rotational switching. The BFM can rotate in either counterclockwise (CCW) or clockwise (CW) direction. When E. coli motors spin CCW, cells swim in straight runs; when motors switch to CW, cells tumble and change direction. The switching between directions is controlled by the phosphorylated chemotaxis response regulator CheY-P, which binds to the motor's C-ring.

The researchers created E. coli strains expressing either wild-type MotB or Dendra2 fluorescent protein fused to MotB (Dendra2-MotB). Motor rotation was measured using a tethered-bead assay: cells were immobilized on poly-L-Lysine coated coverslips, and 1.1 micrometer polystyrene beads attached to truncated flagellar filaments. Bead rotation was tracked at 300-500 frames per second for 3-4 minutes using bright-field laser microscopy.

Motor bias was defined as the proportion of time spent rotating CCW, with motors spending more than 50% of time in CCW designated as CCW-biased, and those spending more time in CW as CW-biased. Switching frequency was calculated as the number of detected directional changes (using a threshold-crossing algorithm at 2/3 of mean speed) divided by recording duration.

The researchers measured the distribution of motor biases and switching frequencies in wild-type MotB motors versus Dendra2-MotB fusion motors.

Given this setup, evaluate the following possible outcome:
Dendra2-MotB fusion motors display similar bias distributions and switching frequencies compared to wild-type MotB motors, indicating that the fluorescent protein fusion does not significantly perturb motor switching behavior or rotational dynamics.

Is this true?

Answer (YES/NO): NO